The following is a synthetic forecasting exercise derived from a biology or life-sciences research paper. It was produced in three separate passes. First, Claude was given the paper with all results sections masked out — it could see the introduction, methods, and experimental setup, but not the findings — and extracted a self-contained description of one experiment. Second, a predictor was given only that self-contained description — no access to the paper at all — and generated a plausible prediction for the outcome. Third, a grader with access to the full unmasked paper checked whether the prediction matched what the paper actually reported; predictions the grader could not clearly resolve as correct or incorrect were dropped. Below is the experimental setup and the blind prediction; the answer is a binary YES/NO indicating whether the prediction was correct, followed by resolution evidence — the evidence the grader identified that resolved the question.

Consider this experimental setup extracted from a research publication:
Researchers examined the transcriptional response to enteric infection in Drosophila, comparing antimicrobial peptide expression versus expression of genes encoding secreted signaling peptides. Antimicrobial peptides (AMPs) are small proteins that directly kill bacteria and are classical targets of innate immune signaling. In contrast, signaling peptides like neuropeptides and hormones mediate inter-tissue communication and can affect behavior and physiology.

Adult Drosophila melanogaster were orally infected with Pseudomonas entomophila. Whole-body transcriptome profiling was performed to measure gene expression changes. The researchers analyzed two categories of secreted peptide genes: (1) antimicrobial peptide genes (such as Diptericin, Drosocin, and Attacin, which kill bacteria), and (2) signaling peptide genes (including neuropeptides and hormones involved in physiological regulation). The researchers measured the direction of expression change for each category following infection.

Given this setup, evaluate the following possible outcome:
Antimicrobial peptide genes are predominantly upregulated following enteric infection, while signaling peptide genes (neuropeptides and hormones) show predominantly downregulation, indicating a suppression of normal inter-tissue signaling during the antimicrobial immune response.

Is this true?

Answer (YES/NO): YES